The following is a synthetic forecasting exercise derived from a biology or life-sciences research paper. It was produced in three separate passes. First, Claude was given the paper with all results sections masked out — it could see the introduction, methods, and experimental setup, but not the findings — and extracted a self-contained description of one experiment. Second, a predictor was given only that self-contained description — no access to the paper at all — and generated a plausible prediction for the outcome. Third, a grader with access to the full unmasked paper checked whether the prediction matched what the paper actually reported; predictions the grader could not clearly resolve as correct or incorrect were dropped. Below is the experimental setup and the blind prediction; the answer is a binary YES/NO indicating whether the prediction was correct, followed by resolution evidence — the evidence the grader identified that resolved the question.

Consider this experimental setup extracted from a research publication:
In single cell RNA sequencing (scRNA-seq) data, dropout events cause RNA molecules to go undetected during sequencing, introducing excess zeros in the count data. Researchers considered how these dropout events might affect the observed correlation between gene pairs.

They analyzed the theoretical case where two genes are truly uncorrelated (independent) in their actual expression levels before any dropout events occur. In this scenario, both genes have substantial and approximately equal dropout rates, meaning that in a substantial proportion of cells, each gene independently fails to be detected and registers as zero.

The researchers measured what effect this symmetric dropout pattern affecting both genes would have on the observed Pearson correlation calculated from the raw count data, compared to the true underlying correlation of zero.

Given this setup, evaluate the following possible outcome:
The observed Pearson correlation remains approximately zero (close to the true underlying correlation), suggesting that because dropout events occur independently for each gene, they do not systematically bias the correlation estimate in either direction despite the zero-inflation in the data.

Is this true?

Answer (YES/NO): NO